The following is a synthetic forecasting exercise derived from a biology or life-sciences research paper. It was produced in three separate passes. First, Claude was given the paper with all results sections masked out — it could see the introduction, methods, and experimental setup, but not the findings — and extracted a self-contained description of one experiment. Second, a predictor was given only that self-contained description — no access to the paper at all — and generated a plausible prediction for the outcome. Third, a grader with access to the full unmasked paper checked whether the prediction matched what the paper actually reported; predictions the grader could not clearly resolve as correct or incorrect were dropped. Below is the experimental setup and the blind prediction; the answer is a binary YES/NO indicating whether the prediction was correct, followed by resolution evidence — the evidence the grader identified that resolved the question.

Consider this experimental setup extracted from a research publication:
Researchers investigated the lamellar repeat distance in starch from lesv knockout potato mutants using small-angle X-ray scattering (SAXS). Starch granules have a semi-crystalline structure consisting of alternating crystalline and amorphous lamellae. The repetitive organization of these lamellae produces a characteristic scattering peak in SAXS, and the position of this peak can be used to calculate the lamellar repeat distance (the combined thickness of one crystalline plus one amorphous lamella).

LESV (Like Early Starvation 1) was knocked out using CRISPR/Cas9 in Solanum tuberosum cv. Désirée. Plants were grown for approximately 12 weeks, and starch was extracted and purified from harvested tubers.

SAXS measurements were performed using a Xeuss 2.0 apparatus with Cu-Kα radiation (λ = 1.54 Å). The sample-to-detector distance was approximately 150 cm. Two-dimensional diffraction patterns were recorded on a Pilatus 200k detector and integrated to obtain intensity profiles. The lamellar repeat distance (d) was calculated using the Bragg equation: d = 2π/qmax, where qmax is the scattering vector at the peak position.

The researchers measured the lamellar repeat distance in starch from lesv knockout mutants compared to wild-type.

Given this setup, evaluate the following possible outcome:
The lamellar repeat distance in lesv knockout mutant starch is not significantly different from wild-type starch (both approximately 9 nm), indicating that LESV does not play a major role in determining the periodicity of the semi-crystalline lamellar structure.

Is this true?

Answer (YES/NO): NO